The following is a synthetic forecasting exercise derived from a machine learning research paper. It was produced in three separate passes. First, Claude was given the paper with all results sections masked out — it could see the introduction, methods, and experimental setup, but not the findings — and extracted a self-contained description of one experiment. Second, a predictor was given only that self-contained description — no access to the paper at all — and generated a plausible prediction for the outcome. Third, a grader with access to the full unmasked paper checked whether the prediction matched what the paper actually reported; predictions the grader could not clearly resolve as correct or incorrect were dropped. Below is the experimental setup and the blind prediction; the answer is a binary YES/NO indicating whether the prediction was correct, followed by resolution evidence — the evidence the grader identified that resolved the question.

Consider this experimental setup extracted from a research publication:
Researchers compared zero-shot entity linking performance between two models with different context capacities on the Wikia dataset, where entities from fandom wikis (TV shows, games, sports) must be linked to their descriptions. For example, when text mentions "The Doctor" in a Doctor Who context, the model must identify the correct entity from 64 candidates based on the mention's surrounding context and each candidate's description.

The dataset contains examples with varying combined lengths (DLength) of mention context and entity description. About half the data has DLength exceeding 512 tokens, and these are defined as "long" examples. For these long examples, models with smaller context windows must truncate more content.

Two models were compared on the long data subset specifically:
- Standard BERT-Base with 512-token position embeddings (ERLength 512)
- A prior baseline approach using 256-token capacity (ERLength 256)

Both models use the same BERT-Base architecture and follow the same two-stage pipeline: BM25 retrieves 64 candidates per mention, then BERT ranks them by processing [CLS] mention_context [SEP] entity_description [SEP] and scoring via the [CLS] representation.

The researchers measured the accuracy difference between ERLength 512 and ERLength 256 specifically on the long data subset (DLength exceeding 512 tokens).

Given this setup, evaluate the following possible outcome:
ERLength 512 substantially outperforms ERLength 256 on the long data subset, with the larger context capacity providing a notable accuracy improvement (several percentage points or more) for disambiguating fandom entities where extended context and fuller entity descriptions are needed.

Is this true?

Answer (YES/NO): YES